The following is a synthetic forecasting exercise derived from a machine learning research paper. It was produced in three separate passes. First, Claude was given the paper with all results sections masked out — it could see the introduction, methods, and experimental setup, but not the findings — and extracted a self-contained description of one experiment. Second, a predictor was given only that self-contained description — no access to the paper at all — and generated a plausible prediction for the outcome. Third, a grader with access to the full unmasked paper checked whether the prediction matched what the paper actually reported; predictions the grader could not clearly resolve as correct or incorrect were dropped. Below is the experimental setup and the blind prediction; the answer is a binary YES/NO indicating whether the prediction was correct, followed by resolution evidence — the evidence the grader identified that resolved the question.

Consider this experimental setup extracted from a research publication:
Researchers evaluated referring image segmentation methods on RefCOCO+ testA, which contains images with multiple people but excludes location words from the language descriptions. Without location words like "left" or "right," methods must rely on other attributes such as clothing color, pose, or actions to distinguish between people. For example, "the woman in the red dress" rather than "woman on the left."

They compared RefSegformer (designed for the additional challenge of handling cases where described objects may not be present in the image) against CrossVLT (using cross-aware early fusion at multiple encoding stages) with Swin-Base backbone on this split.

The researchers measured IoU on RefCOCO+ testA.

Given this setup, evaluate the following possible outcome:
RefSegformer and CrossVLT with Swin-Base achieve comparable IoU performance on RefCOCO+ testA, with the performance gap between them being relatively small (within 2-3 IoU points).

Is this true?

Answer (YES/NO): YES